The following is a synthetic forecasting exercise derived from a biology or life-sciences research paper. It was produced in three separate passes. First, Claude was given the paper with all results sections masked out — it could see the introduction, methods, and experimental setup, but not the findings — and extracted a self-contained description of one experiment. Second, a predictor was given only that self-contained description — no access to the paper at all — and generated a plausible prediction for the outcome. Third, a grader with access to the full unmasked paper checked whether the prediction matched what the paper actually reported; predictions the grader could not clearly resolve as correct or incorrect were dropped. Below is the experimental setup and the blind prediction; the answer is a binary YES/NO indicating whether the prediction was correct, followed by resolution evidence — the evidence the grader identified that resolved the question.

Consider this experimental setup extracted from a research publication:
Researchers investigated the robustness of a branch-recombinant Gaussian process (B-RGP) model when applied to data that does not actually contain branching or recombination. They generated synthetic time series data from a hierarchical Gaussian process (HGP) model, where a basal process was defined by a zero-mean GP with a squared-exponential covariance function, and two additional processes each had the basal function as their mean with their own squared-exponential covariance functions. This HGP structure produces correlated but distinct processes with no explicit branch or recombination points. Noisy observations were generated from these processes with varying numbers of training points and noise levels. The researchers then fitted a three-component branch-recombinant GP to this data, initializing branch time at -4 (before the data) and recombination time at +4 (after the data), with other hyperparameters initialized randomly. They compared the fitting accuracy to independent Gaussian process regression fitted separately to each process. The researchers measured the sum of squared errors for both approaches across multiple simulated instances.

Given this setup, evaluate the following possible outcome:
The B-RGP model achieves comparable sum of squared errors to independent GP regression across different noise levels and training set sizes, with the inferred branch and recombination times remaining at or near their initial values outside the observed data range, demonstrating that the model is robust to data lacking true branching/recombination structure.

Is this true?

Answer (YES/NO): NO